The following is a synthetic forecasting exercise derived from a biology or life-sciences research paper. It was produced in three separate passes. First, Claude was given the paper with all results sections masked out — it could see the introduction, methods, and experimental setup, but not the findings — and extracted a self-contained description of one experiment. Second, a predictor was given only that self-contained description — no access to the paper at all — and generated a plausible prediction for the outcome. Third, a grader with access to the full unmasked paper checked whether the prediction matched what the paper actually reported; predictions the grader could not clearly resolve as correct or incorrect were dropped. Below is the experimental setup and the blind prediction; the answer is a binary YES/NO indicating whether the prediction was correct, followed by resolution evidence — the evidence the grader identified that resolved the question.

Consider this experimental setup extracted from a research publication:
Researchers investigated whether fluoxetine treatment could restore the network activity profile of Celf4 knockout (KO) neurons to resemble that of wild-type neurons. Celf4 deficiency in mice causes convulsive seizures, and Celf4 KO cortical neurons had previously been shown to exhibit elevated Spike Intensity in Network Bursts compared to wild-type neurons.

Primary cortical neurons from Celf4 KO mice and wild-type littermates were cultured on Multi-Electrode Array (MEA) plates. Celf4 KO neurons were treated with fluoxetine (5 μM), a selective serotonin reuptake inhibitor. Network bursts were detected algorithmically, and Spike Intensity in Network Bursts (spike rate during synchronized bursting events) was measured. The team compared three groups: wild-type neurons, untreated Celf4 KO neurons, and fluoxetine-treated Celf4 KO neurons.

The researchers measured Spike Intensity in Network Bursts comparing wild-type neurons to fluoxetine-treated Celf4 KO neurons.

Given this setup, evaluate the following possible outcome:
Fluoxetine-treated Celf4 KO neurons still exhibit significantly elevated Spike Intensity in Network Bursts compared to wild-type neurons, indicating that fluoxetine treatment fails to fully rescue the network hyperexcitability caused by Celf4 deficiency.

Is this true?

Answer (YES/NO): NO